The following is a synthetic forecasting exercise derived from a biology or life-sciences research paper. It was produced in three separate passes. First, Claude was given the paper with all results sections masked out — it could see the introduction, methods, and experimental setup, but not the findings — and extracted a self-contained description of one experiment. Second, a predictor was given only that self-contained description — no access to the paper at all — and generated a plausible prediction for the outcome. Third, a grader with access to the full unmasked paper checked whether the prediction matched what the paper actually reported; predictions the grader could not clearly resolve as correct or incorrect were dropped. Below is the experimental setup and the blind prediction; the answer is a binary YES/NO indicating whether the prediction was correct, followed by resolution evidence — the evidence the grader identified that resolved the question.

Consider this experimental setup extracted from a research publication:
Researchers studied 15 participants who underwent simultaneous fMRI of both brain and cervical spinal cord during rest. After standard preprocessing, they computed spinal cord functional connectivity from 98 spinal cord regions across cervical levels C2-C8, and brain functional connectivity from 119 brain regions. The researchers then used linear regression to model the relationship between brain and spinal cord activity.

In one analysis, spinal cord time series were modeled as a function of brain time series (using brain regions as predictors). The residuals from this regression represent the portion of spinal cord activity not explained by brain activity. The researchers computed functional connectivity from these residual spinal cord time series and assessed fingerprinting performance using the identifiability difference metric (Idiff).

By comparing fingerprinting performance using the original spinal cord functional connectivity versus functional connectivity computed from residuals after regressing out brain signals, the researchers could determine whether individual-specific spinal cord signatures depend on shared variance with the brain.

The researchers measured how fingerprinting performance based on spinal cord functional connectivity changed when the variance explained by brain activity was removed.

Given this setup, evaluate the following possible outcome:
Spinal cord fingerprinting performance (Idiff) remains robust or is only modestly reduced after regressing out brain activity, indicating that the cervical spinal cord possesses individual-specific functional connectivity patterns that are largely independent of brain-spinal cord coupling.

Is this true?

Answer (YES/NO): NO